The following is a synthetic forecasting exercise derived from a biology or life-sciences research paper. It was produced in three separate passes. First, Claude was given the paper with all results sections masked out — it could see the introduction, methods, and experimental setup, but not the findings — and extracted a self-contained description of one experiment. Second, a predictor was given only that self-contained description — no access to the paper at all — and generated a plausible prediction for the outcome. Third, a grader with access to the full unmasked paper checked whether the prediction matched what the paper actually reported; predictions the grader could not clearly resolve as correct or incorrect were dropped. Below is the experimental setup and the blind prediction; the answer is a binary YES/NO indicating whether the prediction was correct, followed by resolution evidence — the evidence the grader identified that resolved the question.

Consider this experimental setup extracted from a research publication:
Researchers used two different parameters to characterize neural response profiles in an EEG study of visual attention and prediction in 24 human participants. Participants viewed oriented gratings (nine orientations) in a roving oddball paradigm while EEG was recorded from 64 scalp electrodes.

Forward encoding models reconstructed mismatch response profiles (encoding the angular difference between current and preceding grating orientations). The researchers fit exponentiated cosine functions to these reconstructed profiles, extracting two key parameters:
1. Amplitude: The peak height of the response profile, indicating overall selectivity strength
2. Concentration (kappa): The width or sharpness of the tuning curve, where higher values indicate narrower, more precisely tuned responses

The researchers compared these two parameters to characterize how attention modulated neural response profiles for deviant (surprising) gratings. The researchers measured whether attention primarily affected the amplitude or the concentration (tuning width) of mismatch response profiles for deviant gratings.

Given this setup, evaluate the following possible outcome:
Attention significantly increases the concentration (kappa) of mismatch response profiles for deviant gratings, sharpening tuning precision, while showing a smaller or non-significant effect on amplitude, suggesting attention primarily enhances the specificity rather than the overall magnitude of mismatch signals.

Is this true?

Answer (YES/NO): NO